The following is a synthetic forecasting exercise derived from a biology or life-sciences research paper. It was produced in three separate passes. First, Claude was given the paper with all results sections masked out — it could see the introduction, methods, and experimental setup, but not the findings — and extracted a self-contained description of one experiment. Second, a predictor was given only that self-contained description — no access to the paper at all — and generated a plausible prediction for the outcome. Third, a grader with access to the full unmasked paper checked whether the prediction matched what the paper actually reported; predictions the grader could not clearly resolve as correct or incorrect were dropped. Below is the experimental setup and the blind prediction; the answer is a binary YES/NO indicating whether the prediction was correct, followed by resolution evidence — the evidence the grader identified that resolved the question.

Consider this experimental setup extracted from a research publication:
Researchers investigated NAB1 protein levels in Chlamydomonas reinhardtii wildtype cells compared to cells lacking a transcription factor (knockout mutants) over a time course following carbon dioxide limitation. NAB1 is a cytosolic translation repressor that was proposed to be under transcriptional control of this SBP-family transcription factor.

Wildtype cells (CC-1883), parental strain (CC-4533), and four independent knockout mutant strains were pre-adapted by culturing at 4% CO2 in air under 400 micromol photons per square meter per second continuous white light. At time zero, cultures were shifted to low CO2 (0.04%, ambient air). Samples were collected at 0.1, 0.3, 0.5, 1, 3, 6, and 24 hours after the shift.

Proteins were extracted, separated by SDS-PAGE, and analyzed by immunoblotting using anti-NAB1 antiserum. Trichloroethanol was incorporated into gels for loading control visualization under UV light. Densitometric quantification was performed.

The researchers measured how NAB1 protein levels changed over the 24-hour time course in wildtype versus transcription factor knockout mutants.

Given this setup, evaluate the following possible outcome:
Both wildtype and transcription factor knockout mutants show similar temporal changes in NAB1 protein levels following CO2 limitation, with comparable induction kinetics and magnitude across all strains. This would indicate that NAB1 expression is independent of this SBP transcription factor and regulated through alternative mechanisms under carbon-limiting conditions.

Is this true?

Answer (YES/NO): NO